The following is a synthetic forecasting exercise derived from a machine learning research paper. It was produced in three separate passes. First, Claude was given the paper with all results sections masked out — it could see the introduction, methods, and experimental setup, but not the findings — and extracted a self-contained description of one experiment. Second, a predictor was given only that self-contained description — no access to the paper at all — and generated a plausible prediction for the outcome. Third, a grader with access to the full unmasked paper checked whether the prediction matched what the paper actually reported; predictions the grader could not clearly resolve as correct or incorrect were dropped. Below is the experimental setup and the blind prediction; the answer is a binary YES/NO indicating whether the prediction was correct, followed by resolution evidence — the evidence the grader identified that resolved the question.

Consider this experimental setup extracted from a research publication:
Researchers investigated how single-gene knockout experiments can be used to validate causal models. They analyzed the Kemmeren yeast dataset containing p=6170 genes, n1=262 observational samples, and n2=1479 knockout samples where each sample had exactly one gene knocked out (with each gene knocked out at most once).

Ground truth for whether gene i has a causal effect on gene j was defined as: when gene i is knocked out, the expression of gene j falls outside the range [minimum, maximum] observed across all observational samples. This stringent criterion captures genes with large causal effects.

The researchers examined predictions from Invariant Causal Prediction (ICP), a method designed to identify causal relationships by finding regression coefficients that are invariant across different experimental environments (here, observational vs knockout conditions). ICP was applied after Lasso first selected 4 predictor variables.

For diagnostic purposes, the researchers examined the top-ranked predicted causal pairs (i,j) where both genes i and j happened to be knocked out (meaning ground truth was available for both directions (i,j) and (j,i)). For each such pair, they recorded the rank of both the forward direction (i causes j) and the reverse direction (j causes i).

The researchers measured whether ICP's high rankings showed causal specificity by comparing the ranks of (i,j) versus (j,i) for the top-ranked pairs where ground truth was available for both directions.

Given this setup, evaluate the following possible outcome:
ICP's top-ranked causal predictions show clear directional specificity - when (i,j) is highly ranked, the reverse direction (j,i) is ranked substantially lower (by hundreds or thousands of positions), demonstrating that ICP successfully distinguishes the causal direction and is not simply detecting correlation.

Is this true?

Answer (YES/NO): NO